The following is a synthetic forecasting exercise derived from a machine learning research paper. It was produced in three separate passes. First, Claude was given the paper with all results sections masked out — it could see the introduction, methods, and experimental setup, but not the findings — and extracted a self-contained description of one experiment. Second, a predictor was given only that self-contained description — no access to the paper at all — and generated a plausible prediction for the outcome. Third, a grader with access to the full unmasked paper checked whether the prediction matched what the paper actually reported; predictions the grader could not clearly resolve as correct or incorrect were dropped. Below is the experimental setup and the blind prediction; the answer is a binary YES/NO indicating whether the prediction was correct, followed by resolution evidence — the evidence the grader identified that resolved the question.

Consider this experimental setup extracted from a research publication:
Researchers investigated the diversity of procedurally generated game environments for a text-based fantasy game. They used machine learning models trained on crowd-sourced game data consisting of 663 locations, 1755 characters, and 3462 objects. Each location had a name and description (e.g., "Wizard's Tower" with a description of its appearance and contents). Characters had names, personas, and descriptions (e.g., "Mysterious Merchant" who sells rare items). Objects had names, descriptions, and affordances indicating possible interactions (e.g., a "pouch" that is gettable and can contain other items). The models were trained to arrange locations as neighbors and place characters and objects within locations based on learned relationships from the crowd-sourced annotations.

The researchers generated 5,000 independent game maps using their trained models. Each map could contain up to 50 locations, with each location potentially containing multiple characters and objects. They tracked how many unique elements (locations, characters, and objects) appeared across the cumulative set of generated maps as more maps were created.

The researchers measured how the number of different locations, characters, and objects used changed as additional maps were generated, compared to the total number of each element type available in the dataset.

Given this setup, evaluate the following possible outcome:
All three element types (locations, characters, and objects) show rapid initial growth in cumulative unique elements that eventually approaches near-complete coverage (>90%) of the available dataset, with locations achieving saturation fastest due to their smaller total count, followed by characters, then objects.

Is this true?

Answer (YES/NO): NO